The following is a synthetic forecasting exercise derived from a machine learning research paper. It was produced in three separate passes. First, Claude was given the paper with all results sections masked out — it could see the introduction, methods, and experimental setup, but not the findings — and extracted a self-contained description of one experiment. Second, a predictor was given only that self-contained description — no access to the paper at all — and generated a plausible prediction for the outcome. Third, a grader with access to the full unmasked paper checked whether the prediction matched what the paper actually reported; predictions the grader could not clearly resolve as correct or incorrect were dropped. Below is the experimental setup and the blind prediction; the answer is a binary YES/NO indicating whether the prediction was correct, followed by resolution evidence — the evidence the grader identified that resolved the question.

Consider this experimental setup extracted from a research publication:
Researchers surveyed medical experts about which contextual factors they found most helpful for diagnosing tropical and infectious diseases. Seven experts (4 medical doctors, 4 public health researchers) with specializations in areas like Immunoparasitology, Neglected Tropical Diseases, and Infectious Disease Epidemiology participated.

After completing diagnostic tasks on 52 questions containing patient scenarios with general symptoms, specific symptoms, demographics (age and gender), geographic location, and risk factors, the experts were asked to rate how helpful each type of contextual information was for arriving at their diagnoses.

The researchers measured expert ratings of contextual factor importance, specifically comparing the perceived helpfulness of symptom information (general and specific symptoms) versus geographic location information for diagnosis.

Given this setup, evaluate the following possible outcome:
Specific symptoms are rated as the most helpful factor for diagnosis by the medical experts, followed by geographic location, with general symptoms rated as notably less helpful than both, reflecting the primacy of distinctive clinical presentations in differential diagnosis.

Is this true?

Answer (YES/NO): NO